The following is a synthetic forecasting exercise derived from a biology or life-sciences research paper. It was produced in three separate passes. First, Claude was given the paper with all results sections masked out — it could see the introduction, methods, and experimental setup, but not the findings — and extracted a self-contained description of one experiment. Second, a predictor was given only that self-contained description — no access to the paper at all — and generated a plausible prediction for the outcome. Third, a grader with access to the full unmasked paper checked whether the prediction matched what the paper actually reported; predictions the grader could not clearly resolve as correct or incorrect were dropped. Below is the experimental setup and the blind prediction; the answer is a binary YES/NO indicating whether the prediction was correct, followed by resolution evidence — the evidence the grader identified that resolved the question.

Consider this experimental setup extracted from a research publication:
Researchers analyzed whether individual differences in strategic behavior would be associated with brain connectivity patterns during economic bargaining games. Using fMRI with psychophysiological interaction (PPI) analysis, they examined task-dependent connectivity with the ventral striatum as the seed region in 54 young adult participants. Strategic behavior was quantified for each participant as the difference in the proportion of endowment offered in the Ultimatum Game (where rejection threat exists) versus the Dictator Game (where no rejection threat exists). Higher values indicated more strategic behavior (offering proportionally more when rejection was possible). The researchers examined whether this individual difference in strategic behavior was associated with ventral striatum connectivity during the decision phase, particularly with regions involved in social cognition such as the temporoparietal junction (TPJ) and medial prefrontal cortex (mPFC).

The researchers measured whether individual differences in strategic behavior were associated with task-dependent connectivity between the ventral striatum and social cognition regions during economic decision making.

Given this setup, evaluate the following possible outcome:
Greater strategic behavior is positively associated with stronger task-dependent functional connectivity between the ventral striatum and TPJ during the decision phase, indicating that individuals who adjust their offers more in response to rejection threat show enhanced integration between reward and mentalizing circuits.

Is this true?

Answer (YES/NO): NO